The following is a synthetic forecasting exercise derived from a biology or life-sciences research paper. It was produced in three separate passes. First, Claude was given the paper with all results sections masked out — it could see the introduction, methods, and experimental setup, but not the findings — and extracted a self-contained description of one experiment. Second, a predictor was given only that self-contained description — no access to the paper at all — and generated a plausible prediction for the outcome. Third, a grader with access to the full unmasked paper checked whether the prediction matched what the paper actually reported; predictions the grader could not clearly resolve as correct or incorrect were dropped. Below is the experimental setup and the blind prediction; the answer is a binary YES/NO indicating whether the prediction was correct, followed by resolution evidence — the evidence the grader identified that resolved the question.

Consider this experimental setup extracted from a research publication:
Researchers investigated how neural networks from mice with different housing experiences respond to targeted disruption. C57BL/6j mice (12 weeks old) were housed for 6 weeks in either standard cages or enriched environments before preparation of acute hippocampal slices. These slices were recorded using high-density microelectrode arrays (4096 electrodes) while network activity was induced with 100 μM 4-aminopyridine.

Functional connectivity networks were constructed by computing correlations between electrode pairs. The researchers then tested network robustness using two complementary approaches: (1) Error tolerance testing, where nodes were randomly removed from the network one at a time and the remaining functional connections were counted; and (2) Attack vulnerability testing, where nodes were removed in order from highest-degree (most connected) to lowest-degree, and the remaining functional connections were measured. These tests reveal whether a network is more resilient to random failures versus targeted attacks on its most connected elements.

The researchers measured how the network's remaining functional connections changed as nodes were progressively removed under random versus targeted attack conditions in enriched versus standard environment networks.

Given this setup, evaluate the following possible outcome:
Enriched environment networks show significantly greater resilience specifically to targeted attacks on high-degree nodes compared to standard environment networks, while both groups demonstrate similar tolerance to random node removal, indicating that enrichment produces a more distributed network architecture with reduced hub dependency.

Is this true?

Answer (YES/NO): NO